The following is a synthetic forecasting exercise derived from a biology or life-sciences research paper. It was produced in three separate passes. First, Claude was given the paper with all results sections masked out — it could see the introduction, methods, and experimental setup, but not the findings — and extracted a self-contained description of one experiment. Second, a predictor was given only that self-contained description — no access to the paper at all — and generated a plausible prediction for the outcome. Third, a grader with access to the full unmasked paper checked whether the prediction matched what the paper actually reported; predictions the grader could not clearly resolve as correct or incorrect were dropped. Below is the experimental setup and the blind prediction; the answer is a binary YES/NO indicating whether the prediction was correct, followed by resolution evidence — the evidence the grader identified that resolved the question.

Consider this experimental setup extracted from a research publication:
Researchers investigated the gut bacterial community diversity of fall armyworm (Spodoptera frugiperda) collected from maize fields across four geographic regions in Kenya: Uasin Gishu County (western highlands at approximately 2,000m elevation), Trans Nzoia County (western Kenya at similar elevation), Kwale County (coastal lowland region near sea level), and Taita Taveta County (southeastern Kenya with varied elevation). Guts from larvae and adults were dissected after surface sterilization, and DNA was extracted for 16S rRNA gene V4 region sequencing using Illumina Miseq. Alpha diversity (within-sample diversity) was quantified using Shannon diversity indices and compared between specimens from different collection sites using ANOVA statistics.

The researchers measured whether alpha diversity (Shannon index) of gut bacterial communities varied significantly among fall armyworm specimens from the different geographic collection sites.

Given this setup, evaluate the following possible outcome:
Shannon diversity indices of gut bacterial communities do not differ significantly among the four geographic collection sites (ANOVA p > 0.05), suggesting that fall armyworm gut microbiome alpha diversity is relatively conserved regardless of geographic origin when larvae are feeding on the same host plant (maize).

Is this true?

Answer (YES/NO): YES